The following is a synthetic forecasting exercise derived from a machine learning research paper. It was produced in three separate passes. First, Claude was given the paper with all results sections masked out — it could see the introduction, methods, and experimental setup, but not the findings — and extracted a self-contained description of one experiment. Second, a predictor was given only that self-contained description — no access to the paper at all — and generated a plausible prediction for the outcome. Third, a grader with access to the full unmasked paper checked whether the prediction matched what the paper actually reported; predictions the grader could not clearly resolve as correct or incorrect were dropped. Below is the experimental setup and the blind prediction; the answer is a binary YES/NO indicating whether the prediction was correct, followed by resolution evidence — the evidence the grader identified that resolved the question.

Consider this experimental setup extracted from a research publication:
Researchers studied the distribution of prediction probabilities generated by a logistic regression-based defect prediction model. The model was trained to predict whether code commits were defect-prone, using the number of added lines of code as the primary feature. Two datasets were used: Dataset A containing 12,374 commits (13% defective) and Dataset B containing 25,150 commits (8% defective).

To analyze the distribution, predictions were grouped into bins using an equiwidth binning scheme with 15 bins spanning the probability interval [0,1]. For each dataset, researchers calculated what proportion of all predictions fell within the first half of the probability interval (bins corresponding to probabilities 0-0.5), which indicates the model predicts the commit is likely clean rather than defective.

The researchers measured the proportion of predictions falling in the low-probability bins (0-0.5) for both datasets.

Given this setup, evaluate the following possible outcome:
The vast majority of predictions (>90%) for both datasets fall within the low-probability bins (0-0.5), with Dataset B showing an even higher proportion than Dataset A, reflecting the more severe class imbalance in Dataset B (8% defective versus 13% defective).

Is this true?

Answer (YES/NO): NO